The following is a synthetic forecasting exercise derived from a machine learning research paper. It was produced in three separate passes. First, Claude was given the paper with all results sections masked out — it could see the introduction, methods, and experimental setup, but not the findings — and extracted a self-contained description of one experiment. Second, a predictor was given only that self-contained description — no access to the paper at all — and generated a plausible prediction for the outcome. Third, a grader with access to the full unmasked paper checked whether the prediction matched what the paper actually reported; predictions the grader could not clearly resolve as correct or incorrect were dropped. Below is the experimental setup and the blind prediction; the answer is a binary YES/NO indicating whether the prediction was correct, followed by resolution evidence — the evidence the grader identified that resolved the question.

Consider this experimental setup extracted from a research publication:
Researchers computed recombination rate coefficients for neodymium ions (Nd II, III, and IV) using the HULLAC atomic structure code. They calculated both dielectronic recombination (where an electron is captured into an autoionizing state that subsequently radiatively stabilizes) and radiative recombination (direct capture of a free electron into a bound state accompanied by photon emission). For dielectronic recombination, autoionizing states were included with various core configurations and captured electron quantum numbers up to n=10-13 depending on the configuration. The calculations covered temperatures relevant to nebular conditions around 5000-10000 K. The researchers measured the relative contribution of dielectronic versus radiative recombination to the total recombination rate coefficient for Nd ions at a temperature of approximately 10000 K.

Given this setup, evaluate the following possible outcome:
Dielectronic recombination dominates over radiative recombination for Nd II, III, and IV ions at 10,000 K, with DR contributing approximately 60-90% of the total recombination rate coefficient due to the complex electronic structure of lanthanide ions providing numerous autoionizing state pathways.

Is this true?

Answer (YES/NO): NO